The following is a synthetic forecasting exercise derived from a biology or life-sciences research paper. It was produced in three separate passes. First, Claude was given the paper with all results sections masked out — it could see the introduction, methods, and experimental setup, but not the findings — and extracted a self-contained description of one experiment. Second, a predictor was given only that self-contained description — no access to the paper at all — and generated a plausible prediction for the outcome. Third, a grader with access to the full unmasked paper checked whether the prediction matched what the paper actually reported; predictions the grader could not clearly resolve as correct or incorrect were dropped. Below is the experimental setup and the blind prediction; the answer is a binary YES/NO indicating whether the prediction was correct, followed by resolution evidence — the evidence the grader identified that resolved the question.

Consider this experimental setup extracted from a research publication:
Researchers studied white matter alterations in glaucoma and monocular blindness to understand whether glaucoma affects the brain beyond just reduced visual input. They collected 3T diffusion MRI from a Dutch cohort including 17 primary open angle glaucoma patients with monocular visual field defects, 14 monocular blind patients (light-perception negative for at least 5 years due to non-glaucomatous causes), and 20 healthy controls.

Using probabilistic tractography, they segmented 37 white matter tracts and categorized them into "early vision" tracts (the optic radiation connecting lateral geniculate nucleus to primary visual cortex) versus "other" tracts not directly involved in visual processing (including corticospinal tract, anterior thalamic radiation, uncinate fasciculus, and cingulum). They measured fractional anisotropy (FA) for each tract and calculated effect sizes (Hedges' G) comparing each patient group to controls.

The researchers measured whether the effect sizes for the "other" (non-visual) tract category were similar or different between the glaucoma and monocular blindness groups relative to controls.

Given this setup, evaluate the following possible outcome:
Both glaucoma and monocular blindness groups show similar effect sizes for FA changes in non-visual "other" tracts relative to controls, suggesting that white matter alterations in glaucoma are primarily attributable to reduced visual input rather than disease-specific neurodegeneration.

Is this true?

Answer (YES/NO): NO